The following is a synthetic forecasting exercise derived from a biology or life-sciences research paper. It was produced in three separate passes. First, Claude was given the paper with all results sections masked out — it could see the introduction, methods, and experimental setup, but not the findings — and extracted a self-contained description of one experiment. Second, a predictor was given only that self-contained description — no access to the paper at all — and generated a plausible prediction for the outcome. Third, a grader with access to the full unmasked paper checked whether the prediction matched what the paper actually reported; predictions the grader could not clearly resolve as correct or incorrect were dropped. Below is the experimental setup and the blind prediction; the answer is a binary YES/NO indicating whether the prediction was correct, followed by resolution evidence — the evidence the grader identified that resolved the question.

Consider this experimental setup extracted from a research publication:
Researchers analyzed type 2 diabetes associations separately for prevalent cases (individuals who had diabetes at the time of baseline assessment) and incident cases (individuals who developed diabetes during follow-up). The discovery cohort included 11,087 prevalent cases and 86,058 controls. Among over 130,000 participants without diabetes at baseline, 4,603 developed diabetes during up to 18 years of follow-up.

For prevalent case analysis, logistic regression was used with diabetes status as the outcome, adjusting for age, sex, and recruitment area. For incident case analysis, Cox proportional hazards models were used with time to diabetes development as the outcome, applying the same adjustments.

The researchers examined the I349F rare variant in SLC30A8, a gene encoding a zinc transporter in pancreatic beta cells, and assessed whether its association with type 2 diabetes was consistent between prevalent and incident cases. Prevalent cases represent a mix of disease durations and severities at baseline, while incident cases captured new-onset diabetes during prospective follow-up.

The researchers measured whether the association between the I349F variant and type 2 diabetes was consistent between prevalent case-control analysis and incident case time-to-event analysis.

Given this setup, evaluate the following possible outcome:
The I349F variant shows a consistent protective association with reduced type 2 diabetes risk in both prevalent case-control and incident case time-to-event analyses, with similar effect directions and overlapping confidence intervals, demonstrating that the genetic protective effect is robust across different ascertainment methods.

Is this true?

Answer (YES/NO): NO